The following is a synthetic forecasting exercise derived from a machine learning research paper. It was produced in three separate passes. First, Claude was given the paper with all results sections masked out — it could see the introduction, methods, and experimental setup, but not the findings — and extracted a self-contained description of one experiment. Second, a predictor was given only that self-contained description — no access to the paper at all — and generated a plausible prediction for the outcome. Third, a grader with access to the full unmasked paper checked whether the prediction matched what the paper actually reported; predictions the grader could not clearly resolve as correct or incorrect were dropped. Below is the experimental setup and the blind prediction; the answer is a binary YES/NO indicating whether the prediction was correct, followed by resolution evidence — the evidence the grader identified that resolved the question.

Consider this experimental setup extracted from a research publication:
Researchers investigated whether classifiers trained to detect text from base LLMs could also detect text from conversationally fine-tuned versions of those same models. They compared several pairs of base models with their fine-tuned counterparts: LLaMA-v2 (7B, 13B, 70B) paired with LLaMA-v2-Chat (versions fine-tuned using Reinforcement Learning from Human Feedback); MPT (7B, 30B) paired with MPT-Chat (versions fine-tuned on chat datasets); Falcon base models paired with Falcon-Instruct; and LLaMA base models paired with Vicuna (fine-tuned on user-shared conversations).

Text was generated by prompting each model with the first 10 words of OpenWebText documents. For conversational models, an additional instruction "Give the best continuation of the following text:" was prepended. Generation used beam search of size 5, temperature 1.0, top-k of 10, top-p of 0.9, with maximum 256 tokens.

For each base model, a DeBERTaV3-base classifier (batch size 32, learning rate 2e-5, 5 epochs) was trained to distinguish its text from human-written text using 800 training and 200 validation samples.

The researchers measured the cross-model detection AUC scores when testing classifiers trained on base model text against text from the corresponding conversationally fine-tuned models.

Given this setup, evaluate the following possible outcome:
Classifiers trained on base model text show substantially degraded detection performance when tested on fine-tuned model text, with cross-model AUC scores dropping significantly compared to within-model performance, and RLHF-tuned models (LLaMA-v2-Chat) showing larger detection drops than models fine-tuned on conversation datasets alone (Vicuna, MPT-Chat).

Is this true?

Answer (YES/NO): NO